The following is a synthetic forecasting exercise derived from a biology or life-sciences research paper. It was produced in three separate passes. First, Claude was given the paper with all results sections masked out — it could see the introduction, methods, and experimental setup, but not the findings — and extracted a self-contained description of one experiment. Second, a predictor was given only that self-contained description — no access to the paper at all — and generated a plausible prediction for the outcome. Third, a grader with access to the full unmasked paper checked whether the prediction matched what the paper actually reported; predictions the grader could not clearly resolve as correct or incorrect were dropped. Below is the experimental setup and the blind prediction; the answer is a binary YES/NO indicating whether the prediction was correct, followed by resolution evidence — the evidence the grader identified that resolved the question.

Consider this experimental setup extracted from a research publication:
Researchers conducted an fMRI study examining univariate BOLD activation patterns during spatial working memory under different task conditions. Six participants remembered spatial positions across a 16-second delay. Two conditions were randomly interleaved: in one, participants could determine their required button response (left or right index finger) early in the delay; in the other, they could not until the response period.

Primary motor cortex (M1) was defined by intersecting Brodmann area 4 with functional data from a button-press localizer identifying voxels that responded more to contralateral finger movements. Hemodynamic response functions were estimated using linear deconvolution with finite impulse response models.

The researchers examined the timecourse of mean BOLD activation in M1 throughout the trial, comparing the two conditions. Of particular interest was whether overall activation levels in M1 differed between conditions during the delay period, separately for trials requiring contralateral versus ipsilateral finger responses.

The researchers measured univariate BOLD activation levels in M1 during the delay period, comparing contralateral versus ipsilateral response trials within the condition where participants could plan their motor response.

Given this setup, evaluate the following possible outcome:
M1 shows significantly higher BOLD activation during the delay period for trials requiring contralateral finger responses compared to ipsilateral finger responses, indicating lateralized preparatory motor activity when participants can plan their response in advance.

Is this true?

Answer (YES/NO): YES